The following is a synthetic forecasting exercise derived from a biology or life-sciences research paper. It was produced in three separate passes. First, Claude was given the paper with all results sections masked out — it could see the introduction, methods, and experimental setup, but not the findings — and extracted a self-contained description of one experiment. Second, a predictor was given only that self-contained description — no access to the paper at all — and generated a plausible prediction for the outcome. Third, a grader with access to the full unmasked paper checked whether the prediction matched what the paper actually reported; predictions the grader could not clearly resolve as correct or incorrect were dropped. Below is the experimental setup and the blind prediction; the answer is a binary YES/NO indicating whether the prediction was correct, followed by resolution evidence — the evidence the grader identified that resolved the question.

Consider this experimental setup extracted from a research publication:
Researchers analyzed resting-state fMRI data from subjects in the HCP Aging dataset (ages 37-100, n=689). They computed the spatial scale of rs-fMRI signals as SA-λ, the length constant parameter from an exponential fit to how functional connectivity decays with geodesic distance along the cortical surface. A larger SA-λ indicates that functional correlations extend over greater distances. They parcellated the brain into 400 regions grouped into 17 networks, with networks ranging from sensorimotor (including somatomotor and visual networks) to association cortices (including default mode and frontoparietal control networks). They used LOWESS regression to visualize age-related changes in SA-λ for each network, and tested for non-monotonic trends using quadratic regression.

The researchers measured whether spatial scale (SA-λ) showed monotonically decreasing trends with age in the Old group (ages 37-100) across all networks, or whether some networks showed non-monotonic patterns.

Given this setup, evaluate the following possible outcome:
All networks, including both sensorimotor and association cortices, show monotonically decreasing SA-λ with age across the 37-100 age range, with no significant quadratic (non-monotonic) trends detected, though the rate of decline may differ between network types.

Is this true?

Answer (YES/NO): YES